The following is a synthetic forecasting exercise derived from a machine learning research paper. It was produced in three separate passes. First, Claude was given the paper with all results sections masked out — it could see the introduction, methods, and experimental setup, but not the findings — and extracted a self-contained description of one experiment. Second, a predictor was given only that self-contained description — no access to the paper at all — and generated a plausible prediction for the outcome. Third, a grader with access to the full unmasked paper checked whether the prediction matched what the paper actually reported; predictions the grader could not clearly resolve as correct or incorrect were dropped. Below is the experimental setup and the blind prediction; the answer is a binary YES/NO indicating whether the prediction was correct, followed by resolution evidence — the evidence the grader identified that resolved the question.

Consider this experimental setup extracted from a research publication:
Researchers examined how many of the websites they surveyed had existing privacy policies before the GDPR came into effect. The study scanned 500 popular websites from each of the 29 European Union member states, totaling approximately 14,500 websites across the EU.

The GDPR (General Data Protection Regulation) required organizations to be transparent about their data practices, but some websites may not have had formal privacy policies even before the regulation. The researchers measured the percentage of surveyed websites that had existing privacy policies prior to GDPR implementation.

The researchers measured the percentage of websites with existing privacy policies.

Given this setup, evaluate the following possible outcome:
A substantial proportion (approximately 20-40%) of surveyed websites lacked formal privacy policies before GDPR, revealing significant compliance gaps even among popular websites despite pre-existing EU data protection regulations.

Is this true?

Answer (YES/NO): NO